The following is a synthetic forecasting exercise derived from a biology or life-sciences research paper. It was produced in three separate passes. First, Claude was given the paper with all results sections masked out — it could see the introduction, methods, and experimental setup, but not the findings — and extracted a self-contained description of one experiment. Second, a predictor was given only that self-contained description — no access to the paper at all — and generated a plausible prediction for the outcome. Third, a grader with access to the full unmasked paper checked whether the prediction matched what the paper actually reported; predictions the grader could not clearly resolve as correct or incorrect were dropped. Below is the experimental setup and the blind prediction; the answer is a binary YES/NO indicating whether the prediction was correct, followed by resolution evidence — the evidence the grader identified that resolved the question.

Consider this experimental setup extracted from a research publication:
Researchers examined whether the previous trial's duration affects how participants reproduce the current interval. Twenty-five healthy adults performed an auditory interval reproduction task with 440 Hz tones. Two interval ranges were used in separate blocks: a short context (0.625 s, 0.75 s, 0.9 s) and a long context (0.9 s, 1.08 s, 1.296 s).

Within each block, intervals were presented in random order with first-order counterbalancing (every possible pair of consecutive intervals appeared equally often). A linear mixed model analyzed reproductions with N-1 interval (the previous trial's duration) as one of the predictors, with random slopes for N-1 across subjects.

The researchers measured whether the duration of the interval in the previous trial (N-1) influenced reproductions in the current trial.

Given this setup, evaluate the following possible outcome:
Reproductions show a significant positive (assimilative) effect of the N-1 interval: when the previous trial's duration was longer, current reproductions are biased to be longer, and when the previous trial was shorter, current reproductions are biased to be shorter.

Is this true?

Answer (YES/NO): YES